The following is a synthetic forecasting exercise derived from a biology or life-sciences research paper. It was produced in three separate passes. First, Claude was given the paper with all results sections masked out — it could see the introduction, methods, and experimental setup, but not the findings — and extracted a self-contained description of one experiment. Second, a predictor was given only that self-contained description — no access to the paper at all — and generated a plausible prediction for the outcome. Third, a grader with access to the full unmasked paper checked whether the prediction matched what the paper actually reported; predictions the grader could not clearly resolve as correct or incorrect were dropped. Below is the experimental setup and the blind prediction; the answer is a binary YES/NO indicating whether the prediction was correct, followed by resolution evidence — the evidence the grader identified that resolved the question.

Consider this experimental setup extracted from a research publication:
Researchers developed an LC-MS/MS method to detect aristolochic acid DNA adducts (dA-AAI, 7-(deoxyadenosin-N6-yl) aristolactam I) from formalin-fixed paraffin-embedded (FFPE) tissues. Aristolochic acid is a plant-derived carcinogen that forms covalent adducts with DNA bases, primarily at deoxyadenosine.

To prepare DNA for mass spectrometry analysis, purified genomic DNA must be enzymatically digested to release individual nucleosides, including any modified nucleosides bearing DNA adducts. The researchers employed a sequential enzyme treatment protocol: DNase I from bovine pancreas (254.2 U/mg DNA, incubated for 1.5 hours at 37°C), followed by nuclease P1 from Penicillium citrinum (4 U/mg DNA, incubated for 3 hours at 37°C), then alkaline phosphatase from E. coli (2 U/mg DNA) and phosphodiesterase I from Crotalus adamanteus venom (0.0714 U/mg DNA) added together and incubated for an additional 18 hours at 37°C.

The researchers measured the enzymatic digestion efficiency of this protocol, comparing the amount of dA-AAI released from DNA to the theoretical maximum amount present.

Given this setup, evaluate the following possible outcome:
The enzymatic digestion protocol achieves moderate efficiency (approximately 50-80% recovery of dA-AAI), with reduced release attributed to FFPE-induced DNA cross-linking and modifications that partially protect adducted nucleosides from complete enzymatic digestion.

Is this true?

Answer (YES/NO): YES